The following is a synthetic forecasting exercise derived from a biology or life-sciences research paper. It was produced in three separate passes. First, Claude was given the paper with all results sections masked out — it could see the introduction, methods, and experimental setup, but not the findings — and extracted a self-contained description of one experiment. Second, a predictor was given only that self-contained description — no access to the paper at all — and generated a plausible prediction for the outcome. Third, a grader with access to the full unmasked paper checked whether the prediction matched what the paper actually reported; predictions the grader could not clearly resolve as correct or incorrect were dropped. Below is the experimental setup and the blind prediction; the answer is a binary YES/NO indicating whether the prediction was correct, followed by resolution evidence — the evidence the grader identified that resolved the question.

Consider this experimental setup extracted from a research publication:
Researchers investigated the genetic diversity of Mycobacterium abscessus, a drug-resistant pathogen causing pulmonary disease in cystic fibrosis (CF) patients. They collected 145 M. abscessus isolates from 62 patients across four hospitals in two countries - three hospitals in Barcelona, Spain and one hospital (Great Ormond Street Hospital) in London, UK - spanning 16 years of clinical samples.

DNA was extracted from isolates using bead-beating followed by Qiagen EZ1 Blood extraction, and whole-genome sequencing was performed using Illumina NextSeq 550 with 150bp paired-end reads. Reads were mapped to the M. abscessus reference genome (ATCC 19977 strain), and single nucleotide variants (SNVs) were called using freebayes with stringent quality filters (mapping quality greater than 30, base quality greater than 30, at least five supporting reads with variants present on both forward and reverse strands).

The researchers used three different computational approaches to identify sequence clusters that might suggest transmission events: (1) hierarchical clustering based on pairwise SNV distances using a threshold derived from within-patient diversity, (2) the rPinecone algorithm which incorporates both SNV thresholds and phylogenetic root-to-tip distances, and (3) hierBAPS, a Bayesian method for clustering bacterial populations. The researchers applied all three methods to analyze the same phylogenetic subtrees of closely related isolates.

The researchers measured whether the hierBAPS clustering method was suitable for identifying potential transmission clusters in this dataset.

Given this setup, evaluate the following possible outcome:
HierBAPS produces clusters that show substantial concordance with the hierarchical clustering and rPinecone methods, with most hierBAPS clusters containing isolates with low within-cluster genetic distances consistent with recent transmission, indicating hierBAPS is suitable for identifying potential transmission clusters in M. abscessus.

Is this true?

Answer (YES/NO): NO